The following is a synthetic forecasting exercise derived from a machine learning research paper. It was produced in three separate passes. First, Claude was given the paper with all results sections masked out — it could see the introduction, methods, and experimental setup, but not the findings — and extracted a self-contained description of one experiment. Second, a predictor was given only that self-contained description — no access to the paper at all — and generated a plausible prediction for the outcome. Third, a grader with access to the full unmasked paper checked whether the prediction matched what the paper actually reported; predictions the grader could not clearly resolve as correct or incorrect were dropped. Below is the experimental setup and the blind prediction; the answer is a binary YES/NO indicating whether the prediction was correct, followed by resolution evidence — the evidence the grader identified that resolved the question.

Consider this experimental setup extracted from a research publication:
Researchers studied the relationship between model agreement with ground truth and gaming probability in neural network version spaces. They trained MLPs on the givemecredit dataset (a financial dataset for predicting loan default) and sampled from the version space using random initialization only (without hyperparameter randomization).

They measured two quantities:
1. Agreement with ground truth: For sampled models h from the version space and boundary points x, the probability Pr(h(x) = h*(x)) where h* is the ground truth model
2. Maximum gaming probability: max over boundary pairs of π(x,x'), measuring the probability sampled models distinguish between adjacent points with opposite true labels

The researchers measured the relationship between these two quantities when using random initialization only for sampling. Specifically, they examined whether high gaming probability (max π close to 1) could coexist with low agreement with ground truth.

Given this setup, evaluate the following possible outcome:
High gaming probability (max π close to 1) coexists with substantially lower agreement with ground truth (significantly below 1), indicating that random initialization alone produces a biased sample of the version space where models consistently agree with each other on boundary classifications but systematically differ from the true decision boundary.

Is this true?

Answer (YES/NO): YES